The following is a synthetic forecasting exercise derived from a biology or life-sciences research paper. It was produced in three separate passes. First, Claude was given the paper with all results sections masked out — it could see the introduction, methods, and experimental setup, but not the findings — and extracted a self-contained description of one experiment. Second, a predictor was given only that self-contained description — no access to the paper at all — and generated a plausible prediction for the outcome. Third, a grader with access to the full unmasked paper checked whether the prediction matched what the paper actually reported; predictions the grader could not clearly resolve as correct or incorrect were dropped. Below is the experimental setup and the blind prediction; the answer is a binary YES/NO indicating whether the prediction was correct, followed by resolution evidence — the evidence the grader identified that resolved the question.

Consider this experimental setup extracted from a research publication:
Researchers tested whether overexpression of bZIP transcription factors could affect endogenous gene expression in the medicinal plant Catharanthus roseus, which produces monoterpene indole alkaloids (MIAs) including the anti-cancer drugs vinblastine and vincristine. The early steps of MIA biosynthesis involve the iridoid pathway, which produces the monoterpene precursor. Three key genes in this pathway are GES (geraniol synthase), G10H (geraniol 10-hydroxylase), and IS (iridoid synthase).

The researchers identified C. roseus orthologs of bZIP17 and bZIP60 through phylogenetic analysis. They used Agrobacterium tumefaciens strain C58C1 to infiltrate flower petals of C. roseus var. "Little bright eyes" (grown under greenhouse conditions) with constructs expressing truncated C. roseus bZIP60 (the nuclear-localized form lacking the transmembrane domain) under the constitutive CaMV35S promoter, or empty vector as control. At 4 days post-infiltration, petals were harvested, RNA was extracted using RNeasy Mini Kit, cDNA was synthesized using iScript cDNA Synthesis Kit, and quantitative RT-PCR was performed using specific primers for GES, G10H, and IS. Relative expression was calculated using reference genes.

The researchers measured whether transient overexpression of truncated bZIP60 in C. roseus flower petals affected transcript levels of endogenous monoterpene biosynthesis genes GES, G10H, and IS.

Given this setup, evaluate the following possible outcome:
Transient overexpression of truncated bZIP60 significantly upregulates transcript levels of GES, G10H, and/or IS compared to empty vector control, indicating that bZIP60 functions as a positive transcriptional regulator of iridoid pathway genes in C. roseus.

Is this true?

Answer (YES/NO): NO